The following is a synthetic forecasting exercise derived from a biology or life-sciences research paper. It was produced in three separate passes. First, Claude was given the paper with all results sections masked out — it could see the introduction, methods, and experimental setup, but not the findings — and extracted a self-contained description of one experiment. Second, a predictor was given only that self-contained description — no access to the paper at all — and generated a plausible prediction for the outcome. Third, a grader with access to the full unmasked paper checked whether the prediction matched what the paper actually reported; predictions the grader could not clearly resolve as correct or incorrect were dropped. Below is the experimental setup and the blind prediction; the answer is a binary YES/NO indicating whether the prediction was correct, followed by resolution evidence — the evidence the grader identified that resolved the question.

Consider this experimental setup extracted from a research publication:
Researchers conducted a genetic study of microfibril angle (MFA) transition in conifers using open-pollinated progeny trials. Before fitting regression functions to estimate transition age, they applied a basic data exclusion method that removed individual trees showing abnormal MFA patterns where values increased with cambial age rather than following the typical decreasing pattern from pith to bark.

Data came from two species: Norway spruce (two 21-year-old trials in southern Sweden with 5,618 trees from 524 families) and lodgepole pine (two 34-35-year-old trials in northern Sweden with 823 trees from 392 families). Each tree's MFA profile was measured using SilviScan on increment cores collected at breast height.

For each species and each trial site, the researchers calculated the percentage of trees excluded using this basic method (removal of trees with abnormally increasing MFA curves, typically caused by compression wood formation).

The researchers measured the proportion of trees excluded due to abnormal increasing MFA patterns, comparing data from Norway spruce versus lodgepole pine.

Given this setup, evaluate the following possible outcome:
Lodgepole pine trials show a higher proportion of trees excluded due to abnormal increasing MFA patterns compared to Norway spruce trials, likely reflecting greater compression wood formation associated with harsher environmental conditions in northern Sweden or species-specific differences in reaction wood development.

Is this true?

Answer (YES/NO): NO